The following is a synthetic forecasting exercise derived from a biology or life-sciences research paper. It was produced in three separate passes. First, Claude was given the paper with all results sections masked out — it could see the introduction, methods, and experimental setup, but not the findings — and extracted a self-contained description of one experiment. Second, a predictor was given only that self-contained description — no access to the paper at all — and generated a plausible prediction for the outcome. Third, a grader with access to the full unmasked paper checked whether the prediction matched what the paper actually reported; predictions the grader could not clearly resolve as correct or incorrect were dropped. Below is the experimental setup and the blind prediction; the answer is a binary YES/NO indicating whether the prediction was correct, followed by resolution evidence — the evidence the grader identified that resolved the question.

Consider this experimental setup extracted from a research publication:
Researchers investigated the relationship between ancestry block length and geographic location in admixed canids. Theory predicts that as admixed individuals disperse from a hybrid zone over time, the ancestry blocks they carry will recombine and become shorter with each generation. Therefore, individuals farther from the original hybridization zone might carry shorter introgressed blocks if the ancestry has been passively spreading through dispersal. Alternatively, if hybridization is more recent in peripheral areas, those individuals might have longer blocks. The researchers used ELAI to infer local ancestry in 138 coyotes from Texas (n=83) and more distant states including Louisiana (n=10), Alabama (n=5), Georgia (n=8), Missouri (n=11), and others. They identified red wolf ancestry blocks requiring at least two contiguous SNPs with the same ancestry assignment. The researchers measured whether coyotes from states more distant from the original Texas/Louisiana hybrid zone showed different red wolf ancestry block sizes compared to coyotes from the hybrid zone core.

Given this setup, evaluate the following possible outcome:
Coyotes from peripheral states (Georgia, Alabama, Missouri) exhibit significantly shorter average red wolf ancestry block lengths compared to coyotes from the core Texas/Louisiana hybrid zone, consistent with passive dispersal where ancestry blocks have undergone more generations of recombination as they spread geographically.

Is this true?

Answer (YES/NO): NO